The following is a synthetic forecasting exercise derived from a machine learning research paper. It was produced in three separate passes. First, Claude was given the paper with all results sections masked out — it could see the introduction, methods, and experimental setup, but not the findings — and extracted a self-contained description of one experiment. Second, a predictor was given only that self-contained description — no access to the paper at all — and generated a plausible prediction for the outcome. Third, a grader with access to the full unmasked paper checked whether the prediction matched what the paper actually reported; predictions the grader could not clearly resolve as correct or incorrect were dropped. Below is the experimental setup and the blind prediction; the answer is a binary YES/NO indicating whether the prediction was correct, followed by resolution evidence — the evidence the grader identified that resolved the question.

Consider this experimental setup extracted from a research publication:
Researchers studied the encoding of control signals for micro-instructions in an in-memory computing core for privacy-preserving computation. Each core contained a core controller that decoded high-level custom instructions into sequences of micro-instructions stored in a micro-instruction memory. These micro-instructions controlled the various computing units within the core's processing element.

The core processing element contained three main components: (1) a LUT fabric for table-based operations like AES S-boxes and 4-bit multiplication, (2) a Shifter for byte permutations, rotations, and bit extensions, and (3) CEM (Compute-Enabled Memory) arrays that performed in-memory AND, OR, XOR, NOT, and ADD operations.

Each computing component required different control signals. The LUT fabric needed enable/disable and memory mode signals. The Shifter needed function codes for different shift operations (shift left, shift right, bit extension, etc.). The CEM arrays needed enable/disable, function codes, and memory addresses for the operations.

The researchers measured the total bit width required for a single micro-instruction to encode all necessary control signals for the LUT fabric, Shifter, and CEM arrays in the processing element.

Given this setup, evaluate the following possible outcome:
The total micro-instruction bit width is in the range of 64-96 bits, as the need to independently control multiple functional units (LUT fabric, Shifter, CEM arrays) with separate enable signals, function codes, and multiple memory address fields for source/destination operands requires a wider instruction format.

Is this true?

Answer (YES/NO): NO